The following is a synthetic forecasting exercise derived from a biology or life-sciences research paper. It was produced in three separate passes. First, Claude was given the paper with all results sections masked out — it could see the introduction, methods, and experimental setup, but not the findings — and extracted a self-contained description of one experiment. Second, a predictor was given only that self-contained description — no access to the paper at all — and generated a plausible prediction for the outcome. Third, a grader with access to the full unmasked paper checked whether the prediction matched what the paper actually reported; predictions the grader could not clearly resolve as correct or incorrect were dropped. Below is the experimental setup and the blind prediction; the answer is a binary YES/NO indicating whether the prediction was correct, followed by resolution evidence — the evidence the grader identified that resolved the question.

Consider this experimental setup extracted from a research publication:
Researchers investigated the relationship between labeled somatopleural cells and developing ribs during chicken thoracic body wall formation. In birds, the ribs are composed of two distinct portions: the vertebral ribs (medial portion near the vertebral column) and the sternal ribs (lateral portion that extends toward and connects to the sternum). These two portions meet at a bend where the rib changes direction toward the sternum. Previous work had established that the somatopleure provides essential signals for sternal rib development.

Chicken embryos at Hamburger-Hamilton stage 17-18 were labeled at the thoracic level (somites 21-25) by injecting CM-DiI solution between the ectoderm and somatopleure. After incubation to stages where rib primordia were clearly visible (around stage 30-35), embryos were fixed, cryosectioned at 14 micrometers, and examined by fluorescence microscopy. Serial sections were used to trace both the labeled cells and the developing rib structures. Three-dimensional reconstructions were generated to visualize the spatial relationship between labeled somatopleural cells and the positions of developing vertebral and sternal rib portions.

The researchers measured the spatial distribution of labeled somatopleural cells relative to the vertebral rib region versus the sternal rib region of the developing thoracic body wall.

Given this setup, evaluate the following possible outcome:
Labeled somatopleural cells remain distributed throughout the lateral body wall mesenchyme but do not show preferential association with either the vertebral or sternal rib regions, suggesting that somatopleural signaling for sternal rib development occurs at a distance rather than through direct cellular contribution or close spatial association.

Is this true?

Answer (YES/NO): NO